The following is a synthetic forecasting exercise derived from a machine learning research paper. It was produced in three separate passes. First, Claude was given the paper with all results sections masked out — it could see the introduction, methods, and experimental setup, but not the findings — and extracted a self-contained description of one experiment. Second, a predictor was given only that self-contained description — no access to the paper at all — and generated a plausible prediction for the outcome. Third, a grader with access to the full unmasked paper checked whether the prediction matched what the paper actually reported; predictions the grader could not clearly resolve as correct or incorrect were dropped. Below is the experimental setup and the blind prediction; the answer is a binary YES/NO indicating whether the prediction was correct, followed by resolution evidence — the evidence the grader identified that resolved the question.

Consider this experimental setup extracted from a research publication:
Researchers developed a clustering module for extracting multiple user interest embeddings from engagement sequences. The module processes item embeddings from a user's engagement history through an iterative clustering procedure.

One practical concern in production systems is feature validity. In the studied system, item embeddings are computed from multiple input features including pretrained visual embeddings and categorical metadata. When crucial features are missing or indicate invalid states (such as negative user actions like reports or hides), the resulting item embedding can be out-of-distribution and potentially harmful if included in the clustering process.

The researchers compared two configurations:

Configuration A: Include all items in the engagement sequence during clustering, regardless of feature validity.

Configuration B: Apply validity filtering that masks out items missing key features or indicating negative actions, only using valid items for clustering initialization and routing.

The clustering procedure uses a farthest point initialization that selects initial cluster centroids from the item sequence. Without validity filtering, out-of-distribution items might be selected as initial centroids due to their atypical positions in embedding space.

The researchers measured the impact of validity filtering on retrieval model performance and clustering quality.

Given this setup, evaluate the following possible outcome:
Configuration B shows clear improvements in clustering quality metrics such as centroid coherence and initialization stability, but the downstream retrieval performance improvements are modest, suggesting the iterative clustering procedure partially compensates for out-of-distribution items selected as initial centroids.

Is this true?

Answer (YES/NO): NO